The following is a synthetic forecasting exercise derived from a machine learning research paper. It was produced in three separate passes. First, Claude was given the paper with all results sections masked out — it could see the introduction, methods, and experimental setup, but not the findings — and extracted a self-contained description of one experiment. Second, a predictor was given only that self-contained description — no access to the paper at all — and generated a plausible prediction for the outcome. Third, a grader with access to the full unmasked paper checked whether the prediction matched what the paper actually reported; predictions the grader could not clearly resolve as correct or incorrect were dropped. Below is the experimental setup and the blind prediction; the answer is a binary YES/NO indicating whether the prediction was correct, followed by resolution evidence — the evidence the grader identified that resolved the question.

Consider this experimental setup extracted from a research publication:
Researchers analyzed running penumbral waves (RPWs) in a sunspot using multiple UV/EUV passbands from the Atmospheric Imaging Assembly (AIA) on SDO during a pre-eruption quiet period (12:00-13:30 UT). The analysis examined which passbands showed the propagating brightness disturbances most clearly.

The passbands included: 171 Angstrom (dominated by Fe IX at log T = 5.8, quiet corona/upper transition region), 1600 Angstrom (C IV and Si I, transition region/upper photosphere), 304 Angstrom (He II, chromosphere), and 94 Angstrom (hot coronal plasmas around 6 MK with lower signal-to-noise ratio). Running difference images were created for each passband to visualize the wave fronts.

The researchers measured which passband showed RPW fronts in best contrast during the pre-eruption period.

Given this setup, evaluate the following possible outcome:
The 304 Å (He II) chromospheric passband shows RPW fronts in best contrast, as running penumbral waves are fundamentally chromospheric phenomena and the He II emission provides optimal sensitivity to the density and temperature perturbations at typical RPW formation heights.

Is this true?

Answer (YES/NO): NO